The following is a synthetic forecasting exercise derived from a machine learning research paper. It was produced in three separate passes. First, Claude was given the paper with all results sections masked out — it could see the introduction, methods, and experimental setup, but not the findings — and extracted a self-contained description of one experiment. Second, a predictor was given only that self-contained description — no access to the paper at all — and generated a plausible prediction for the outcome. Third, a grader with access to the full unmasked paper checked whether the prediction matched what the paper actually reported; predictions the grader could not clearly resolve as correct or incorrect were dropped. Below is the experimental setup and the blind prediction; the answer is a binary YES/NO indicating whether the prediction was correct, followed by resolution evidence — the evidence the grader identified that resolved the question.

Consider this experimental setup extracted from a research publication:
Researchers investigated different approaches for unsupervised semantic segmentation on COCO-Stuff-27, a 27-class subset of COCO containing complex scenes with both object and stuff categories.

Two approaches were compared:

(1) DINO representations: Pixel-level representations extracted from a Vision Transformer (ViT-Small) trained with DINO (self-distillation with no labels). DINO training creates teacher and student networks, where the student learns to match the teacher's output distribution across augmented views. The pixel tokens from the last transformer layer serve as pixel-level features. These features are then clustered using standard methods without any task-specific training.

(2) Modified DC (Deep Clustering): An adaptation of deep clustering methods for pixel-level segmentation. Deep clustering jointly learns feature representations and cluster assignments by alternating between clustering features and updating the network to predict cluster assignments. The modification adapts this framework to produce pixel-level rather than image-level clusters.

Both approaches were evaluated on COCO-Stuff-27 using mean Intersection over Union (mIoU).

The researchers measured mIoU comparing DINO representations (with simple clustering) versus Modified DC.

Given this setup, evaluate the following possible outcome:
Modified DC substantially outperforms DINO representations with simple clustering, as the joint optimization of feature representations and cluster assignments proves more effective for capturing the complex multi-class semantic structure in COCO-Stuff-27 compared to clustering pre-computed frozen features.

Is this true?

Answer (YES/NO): NO